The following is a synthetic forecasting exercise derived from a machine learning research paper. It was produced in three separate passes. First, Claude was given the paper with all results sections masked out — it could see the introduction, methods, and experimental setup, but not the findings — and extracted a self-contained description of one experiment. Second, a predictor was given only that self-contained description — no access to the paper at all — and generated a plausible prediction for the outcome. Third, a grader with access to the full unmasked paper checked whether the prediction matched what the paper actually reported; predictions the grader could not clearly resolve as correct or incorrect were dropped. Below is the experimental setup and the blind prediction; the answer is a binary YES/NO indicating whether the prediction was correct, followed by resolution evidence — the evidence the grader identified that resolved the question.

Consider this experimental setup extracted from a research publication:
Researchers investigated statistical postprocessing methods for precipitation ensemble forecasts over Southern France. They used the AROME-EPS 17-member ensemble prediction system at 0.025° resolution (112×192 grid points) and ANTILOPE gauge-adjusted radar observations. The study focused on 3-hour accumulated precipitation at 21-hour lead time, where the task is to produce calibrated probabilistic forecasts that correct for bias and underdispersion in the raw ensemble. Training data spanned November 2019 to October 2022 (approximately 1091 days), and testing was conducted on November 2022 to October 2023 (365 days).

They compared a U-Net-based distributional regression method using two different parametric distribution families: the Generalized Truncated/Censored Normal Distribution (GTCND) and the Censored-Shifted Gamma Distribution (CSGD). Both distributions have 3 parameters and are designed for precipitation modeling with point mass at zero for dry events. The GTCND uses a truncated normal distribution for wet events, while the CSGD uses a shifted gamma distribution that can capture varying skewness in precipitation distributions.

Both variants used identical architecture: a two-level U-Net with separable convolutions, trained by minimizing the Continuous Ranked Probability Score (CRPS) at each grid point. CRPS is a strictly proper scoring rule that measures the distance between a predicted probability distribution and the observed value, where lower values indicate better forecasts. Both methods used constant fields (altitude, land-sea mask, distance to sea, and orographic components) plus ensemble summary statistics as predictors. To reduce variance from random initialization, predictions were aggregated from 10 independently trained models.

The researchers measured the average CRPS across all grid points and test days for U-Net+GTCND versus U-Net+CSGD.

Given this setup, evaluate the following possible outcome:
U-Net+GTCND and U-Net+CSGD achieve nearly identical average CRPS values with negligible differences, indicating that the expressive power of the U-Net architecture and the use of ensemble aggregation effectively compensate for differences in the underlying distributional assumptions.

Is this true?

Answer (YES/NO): NO